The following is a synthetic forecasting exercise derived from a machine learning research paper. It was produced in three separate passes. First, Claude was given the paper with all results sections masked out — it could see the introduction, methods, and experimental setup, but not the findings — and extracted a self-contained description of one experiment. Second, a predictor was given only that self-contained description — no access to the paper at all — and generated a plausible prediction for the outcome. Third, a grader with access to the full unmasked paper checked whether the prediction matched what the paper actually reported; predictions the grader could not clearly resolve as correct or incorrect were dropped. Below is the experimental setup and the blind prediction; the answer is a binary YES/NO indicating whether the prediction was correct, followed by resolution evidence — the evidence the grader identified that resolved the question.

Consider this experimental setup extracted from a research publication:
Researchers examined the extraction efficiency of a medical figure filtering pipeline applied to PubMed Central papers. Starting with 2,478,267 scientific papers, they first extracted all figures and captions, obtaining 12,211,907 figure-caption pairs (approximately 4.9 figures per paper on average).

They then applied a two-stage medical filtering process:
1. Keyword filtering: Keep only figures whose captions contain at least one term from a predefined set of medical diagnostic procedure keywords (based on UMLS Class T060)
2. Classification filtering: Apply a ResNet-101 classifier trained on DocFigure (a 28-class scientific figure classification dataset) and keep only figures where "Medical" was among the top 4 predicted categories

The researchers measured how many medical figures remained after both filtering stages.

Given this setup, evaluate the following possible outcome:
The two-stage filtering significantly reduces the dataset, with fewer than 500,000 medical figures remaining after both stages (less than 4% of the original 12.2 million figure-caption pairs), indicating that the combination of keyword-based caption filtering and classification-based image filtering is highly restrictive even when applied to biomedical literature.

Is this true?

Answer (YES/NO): YES